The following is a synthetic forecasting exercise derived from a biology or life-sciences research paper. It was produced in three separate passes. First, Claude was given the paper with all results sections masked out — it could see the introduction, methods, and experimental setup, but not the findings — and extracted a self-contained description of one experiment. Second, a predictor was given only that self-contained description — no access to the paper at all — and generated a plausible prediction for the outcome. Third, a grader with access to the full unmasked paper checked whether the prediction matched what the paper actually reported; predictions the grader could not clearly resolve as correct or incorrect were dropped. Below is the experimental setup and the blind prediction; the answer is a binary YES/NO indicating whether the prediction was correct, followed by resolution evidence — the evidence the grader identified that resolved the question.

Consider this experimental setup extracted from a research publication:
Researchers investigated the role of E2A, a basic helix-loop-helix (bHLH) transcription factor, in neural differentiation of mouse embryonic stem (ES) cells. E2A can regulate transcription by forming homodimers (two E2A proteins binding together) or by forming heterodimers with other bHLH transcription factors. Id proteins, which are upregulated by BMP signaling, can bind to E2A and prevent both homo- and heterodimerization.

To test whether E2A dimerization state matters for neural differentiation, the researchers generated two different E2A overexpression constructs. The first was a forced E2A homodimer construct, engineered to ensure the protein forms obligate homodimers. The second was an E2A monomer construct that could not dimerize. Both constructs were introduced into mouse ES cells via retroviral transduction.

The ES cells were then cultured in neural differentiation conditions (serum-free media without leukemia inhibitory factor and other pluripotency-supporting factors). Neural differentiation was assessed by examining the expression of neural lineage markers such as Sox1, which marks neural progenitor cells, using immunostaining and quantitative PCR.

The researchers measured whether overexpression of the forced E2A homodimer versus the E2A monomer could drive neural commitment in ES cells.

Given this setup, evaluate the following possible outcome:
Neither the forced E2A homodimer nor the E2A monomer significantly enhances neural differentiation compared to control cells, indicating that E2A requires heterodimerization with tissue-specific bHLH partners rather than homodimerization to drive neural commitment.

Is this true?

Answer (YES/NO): NO